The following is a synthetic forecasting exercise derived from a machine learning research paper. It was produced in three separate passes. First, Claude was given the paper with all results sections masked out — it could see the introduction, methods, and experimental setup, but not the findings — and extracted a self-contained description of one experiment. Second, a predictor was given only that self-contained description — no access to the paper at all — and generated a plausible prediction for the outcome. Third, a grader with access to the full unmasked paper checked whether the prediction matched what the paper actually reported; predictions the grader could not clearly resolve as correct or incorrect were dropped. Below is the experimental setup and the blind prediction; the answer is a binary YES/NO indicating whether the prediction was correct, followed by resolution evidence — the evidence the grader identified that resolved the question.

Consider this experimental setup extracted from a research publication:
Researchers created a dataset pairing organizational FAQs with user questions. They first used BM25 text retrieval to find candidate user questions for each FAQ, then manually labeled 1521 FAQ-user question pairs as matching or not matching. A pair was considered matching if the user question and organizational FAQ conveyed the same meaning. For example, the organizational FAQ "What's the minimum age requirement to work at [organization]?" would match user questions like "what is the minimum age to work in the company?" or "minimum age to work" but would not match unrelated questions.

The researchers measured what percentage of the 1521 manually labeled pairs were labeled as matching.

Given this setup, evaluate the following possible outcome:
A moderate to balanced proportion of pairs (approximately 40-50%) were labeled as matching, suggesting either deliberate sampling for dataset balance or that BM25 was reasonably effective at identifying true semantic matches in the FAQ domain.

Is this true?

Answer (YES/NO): NO